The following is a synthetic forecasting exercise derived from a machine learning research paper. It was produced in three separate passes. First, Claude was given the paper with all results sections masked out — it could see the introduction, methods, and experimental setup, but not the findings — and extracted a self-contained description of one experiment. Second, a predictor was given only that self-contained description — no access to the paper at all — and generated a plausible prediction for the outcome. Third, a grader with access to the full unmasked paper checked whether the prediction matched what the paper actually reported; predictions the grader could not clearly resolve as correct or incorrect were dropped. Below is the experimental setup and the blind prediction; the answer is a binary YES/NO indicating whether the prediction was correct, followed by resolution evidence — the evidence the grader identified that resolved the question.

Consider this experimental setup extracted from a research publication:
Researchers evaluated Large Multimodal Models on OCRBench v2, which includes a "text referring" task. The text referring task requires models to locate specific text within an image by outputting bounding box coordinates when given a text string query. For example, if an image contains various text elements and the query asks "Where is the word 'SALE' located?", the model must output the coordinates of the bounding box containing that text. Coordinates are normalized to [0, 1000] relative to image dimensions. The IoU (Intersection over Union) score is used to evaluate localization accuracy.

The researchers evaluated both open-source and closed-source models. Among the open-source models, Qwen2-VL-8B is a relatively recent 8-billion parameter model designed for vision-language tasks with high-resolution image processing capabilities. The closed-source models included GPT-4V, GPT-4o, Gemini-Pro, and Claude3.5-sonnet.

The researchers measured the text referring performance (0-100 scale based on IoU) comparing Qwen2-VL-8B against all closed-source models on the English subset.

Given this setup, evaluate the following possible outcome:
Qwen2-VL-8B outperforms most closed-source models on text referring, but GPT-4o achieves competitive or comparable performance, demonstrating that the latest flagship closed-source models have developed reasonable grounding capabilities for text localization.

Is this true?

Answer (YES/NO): NO